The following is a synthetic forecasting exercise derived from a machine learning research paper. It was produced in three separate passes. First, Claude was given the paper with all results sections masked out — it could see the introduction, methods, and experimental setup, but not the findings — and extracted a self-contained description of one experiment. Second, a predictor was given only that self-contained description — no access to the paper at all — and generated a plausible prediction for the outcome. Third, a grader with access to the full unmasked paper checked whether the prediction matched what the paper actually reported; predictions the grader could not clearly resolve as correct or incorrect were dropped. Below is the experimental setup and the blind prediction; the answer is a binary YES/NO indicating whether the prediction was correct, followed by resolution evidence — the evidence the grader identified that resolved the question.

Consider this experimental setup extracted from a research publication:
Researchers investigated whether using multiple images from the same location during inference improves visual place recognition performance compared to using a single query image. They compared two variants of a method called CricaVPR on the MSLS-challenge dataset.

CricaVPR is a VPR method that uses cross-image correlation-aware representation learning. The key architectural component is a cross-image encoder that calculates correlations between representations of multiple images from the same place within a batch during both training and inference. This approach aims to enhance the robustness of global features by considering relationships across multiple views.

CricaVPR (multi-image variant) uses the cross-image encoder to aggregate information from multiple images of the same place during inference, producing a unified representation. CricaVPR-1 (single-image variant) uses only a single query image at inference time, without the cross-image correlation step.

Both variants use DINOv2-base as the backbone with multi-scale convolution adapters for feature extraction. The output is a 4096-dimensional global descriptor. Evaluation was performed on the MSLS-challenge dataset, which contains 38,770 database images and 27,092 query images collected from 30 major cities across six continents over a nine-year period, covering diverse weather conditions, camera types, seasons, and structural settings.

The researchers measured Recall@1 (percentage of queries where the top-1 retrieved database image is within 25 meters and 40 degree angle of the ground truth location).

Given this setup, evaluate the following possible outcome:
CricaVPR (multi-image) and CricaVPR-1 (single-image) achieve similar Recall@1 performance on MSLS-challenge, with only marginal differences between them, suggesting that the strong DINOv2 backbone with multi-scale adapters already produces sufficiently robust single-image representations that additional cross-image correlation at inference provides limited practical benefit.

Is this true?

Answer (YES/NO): NO